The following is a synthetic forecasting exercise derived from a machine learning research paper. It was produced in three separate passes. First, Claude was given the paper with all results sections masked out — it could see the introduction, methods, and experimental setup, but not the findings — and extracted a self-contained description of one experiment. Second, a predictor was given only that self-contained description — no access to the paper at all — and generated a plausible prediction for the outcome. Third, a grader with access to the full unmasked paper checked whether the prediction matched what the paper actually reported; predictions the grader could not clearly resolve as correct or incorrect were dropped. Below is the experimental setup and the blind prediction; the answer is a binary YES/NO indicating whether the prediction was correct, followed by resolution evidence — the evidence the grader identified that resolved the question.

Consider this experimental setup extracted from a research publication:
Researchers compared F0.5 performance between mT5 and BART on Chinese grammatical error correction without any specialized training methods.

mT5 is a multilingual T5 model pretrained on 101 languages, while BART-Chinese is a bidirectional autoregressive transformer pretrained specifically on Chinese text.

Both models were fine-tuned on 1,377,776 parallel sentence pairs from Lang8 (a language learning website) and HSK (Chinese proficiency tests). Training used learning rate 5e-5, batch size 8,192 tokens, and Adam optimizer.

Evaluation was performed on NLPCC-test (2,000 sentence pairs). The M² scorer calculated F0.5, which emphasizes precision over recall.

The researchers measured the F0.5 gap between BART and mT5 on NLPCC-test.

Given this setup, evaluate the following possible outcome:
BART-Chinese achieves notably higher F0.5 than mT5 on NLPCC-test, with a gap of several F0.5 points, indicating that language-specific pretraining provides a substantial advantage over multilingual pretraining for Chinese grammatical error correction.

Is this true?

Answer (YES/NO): NO